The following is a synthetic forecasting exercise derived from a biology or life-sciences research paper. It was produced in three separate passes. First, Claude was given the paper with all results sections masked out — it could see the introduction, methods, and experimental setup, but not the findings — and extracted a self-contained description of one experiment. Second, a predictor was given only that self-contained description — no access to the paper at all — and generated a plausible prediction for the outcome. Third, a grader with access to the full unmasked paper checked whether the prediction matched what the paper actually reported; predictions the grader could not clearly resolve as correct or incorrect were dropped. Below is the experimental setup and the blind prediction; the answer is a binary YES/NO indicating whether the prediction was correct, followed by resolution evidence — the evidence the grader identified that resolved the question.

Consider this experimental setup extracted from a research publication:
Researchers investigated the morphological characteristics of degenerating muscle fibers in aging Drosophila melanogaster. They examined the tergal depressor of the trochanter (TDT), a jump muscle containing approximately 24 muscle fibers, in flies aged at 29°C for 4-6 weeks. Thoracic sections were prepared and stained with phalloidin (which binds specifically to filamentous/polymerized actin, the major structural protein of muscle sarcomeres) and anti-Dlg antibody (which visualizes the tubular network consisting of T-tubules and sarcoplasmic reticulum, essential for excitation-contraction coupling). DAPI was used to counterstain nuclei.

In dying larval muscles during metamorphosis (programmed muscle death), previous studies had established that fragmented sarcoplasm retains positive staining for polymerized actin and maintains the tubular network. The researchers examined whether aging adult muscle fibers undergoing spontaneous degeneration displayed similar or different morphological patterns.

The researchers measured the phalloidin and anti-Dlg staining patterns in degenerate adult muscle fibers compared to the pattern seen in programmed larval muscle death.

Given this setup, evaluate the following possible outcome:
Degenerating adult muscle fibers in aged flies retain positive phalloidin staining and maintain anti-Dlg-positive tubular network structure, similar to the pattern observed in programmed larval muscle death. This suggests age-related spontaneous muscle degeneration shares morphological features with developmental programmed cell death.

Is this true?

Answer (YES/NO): NO